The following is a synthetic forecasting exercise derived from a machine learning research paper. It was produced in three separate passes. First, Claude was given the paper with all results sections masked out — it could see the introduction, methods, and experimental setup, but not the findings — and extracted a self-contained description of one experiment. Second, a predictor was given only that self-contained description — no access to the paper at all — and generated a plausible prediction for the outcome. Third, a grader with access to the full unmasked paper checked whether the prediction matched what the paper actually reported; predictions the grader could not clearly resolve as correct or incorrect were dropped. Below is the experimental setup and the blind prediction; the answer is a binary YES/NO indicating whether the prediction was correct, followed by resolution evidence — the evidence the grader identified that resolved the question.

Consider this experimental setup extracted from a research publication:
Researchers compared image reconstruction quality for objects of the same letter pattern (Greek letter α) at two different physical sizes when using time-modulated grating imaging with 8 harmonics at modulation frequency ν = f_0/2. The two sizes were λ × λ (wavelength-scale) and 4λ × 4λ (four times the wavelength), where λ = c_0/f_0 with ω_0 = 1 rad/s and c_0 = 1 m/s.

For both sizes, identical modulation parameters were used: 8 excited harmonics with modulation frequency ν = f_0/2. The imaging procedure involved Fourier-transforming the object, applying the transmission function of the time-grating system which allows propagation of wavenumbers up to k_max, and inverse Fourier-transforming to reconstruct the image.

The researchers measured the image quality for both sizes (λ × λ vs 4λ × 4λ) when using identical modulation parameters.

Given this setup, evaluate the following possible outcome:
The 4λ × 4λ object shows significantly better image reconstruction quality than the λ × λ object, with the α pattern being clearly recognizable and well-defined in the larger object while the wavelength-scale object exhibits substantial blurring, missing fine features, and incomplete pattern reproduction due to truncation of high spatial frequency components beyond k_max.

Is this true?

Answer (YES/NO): NO